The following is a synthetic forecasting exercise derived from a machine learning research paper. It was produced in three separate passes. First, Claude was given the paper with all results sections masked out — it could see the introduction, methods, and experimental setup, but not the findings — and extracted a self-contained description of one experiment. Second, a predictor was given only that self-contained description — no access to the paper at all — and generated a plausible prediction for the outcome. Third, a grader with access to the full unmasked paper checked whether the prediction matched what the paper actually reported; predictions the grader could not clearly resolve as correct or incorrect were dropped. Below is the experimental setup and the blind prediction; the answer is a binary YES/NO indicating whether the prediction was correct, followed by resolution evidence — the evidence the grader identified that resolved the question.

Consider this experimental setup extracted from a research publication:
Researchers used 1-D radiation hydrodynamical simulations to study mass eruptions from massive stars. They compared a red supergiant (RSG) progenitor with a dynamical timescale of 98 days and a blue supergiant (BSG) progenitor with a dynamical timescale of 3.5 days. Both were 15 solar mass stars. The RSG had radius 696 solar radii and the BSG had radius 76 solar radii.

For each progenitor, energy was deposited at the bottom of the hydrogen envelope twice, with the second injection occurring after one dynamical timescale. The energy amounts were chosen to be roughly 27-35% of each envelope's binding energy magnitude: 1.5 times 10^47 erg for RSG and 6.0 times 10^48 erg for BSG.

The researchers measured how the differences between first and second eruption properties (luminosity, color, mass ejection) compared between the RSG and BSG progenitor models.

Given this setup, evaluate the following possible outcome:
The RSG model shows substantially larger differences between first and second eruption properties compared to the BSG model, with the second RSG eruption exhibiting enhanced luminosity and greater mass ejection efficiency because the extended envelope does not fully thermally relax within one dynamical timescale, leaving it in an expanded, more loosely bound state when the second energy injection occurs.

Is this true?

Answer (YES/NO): NO